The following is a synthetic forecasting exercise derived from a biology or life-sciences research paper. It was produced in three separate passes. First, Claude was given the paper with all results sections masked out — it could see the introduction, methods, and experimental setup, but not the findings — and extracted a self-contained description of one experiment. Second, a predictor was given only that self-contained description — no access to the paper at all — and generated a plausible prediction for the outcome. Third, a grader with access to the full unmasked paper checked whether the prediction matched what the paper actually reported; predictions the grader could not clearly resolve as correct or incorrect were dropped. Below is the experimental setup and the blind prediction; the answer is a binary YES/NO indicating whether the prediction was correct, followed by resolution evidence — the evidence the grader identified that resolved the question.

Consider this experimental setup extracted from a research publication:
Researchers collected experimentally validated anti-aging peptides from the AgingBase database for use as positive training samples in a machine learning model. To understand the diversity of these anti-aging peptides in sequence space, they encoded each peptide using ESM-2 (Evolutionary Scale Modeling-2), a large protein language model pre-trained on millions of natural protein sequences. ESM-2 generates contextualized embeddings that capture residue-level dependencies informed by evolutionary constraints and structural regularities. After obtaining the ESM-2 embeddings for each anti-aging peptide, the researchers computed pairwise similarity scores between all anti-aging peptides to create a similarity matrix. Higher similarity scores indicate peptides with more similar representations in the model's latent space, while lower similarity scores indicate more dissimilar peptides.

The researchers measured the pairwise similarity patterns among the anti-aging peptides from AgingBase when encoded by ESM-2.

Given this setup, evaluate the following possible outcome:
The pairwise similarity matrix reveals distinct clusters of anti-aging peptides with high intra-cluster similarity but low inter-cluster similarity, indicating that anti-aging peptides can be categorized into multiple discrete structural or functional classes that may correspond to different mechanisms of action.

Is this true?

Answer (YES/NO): NO